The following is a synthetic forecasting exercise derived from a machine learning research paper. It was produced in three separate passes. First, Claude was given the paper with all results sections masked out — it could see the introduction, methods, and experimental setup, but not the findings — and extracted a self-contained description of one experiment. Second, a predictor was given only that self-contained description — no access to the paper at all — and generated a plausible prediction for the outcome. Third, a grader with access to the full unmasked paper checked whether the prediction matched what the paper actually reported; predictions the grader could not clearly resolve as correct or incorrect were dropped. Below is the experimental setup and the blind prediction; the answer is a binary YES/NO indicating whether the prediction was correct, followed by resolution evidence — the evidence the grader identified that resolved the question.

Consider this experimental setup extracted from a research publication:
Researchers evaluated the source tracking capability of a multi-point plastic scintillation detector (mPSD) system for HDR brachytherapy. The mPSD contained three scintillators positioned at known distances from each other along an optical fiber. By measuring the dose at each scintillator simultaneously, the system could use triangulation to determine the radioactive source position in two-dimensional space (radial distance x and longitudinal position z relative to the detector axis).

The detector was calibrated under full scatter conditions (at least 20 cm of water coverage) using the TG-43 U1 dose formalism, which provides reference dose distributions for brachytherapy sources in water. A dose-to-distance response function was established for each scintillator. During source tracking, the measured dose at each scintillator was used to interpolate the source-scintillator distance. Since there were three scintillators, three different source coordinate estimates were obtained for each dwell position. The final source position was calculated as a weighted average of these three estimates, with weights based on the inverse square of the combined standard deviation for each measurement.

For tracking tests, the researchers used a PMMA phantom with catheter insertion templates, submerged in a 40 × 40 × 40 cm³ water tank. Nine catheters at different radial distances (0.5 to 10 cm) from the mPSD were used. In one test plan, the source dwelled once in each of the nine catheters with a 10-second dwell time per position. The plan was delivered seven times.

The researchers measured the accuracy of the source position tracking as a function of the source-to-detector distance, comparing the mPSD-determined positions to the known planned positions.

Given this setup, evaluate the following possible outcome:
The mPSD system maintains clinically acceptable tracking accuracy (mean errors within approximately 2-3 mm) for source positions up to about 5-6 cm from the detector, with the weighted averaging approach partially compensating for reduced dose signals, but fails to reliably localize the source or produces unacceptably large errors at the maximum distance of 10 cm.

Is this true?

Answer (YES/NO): NO